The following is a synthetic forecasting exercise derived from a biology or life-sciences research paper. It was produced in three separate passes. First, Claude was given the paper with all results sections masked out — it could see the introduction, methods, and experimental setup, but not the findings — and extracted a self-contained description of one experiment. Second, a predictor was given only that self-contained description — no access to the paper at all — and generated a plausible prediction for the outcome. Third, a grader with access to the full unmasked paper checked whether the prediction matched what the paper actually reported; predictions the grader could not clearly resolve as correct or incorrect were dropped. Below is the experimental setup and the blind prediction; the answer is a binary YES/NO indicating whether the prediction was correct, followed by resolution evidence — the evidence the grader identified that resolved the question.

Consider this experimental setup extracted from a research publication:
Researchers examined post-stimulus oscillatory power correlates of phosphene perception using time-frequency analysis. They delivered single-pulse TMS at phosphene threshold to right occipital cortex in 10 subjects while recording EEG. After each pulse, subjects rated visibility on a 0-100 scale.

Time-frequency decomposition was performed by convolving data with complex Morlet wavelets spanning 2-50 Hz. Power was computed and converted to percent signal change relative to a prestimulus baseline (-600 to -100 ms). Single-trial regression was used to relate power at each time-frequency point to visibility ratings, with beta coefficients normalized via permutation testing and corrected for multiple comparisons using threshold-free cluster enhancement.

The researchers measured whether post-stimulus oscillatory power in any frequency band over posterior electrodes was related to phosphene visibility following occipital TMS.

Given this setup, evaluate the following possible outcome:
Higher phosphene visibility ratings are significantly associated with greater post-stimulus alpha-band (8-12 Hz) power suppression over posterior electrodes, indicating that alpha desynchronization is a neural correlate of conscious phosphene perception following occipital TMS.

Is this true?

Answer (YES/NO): YES